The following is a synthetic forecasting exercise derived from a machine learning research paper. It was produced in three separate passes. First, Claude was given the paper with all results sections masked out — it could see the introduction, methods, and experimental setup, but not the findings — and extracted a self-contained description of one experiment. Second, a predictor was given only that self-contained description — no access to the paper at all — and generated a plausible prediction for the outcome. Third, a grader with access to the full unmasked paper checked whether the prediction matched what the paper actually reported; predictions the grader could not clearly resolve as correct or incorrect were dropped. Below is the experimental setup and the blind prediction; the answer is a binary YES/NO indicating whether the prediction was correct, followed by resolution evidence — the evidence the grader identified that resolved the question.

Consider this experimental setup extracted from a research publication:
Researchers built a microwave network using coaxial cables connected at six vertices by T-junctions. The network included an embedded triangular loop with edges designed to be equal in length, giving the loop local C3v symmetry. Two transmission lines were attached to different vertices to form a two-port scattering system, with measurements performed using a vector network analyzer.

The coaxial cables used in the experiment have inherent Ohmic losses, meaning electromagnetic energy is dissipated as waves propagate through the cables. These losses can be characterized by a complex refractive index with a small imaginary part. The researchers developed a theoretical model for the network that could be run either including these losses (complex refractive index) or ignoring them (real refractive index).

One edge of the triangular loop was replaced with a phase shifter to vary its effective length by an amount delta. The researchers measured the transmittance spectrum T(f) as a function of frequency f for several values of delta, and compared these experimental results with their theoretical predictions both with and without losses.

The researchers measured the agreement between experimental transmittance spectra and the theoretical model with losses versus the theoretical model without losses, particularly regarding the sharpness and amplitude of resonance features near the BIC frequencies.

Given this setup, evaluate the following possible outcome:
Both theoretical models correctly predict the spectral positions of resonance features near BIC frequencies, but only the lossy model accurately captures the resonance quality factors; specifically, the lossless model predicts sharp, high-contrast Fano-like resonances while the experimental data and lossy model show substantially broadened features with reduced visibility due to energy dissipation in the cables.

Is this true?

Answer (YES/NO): NO